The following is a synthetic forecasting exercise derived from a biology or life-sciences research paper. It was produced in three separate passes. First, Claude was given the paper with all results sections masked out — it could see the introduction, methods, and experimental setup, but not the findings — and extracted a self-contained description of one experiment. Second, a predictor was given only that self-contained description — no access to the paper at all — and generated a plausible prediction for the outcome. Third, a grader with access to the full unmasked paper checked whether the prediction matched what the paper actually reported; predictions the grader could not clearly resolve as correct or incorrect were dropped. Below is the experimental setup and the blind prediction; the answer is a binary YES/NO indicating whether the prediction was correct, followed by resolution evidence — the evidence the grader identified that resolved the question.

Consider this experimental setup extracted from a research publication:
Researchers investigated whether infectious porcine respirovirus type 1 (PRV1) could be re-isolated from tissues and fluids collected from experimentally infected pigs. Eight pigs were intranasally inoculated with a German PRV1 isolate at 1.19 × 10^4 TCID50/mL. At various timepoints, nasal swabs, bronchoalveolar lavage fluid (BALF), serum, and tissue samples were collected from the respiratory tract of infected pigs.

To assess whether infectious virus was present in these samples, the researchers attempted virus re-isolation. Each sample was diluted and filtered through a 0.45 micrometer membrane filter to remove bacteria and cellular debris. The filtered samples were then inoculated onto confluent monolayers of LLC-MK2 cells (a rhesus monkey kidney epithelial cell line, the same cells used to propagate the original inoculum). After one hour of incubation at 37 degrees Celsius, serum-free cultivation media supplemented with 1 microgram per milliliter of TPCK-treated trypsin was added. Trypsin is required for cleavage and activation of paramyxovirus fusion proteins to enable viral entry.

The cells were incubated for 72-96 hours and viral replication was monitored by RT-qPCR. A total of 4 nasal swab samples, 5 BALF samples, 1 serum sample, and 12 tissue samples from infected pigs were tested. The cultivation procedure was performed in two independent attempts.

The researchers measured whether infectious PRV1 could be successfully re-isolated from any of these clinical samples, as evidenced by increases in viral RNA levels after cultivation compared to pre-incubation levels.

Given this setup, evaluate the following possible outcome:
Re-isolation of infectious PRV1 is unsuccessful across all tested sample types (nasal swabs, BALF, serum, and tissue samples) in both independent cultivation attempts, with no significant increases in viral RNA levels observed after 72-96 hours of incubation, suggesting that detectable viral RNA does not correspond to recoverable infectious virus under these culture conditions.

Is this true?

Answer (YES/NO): NO